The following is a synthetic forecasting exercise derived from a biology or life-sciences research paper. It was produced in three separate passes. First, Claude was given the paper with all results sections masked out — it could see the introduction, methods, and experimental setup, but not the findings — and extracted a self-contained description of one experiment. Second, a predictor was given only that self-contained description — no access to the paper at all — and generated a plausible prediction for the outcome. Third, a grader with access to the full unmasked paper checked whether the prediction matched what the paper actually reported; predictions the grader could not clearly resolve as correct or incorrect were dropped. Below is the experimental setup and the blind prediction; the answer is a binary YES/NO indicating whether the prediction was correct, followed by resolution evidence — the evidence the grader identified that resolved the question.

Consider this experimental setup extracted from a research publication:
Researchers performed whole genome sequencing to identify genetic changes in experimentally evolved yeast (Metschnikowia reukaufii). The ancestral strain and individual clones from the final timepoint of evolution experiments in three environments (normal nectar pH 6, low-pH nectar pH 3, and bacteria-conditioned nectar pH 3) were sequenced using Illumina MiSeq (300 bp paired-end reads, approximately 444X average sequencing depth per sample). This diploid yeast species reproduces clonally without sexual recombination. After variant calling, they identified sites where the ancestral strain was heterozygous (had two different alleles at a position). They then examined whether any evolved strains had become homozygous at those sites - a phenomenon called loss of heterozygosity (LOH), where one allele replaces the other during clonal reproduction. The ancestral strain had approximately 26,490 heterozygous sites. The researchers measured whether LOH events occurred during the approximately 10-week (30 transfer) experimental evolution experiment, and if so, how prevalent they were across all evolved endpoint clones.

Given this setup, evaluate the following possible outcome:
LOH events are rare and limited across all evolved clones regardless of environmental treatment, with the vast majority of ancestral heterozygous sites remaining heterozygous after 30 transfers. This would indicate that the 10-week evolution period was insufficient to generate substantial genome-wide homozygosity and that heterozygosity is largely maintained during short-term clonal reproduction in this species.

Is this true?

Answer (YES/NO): YES